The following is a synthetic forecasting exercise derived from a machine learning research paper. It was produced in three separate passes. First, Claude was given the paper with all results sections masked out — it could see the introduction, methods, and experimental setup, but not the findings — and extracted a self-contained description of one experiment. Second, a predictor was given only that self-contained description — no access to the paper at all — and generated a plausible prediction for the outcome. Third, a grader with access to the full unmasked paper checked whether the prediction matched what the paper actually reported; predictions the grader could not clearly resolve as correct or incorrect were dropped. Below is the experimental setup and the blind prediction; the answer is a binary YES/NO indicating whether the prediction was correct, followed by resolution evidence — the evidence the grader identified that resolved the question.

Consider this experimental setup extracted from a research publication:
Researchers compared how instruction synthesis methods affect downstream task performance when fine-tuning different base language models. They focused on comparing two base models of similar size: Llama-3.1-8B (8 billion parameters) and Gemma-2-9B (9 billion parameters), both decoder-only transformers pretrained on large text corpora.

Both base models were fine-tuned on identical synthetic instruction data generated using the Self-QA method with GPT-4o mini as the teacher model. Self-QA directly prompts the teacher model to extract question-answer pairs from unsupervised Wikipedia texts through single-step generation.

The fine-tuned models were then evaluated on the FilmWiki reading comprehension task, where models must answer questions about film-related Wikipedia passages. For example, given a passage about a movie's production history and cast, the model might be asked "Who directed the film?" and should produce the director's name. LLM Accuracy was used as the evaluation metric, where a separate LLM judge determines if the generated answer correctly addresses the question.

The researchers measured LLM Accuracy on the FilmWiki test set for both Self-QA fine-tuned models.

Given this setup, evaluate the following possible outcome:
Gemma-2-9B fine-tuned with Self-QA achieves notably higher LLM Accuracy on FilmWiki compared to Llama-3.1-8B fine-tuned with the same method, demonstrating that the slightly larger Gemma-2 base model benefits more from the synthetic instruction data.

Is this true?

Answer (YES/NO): YES